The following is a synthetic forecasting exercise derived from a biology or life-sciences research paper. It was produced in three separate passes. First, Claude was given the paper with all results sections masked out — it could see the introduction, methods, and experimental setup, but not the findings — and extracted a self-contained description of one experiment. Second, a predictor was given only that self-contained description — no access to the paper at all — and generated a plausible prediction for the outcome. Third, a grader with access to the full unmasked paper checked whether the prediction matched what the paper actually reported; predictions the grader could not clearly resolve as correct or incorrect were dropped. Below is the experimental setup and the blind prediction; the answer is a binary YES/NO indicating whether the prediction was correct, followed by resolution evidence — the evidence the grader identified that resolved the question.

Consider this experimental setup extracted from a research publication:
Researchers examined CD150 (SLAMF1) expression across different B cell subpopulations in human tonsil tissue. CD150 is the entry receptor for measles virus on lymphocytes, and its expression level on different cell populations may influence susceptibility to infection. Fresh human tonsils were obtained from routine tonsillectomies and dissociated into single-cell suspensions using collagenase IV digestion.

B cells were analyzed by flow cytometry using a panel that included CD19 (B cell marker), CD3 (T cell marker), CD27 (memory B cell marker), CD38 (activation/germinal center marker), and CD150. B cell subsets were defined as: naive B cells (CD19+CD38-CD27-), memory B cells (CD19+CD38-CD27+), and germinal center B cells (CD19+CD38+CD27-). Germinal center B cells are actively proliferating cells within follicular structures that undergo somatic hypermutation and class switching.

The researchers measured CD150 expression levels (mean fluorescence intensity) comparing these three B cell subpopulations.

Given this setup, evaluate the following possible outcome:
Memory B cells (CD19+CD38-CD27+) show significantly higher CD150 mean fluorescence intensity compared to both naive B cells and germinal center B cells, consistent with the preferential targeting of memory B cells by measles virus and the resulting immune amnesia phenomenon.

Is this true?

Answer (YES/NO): NO